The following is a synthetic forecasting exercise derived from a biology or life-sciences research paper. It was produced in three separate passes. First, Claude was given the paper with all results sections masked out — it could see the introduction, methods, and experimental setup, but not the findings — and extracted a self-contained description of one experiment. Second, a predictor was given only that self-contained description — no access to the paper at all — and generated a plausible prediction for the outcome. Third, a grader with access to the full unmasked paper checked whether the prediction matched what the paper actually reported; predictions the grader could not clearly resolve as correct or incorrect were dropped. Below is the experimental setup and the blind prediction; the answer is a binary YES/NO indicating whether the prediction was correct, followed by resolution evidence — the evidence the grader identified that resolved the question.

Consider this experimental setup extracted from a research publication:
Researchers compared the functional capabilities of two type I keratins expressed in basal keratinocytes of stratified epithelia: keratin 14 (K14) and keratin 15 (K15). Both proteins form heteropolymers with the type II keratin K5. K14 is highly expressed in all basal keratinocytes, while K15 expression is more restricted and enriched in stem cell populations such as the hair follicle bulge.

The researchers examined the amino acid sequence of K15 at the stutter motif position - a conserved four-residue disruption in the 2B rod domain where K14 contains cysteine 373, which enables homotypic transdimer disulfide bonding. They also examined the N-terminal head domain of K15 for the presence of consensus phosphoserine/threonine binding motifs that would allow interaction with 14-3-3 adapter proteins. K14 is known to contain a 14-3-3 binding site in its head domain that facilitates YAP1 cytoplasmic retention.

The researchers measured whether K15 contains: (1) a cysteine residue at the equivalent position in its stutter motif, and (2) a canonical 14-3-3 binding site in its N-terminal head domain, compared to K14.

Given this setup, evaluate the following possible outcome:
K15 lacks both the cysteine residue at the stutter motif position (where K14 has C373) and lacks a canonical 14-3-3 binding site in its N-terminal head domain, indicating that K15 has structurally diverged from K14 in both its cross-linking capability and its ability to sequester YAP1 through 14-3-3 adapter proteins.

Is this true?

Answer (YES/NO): YES